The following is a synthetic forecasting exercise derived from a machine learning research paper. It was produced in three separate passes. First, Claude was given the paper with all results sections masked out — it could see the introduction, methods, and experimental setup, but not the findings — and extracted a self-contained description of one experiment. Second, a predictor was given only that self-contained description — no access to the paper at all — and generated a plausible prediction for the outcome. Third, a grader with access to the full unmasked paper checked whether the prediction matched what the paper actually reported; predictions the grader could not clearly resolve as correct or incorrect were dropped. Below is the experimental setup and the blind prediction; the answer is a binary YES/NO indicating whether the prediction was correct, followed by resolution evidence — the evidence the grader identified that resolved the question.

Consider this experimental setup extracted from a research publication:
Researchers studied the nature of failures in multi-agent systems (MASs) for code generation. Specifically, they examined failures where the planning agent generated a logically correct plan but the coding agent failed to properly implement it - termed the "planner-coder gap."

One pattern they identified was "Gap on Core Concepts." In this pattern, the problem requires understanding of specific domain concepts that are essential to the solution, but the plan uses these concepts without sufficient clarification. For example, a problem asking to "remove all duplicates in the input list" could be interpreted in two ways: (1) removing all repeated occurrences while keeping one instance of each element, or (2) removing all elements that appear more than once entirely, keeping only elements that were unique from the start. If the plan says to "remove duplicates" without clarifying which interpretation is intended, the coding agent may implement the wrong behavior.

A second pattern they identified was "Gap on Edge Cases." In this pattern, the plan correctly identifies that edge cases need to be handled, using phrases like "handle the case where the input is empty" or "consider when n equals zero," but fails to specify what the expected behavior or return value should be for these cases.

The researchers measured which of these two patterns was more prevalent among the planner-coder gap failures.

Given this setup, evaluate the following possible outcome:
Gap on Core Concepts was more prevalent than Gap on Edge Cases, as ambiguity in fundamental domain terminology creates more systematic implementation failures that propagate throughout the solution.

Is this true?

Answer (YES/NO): YES